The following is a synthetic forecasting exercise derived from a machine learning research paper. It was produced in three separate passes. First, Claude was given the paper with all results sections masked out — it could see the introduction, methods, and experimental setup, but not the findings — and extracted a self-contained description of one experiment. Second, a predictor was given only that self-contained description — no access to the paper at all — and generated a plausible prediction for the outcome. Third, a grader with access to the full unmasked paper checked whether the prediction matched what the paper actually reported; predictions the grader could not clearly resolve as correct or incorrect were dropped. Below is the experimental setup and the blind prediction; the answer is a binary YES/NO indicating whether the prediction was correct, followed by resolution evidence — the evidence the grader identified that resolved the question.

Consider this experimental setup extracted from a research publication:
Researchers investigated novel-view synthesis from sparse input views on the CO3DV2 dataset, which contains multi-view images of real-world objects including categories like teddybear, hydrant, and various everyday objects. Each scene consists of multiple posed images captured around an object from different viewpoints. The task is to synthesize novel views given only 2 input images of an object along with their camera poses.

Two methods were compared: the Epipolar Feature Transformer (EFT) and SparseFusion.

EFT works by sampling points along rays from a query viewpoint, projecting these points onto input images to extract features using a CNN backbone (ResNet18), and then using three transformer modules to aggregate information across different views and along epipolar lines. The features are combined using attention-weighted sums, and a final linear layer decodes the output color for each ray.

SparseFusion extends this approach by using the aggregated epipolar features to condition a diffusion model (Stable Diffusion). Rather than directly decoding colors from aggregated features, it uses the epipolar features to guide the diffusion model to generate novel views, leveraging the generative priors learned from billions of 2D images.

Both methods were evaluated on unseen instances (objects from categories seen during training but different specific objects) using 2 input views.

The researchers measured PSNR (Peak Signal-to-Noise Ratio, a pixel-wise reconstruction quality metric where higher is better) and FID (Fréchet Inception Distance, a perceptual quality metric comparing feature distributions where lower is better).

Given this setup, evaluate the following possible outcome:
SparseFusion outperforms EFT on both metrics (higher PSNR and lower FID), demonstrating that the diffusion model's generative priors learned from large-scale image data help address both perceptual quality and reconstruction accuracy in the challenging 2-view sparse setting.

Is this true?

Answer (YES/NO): NO